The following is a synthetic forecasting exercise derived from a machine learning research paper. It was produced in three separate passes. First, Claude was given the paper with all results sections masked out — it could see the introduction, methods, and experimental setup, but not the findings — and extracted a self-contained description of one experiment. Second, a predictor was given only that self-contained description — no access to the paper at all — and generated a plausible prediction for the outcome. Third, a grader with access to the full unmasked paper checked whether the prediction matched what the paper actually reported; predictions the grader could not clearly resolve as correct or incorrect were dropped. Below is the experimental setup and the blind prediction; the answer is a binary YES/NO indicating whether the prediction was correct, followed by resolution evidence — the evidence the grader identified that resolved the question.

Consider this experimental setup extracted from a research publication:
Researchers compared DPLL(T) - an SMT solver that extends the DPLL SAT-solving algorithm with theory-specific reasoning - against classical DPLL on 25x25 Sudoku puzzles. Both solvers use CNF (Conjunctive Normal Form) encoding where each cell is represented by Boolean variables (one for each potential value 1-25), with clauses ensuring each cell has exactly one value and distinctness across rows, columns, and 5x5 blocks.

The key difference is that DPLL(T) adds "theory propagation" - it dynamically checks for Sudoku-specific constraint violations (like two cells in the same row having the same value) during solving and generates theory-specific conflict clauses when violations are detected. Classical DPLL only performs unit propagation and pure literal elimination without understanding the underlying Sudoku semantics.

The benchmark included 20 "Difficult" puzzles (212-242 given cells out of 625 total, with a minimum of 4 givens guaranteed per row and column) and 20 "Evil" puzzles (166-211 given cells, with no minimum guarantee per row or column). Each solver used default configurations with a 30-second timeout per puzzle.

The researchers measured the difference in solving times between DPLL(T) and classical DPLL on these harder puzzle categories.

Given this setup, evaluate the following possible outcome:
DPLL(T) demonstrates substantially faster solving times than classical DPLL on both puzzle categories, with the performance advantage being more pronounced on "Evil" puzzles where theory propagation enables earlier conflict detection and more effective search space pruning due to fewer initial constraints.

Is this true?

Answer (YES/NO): NO